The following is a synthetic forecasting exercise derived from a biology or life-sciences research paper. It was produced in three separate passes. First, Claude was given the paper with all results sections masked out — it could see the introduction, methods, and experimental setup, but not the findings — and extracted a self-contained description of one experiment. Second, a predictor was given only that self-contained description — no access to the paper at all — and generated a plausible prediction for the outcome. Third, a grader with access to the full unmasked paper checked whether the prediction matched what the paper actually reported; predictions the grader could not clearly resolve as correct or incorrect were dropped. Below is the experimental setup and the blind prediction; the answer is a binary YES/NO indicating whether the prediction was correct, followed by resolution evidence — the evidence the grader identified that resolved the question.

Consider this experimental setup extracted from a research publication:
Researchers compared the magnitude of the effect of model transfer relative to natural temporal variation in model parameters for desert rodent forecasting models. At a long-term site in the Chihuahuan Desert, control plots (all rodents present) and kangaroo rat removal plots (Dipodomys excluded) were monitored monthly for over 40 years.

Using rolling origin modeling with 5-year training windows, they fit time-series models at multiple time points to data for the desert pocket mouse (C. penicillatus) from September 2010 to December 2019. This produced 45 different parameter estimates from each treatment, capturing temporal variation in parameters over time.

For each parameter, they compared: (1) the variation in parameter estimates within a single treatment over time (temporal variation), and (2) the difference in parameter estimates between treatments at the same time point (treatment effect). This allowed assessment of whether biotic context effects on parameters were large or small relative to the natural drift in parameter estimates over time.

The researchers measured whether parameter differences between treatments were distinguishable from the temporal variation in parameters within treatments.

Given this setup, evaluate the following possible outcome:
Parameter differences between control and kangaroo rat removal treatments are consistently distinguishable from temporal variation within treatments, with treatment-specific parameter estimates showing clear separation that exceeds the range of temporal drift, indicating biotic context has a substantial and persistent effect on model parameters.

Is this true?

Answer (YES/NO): NO